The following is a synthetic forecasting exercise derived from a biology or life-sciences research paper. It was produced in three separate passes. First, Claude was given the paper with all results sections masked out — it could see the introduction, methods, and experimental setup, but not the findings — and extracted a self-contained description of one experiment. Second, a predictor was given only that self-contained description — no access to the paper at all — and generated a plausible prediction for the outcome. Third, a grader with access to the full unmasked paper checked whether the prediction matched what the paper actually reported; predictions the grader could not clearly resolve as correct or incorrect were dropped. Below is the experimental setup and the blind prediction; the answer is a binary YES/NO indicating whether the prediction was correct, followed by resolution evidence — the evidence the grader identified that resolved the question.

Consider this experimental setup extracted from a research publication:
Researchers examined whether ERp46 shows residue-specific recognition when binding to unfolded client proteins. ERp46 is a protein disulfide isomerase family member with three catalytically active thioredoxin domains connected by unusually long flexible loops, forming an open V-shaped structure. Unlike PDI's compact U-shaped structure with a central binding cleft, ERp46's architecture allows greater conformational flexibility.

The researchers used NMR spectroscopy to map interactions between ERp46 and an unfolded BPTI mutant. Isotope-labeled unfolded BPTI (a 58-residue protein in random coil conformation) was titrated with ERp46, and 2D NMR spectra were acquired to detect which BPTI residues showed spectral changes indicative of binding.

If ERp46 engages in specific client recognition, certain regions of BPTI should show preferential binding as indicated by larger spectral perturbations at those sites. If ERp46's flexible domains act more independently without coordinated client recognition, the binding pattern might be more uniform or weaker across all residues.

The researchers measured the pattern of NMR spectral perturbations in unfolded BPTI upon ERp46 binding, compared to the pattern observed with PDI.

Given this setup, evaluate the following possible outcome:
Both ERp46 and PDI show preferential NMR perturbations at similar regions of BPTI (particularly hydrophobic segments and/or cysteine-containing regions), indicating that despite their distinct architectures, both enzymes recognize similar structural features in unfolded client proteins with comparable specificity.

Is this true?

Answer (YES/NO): NO